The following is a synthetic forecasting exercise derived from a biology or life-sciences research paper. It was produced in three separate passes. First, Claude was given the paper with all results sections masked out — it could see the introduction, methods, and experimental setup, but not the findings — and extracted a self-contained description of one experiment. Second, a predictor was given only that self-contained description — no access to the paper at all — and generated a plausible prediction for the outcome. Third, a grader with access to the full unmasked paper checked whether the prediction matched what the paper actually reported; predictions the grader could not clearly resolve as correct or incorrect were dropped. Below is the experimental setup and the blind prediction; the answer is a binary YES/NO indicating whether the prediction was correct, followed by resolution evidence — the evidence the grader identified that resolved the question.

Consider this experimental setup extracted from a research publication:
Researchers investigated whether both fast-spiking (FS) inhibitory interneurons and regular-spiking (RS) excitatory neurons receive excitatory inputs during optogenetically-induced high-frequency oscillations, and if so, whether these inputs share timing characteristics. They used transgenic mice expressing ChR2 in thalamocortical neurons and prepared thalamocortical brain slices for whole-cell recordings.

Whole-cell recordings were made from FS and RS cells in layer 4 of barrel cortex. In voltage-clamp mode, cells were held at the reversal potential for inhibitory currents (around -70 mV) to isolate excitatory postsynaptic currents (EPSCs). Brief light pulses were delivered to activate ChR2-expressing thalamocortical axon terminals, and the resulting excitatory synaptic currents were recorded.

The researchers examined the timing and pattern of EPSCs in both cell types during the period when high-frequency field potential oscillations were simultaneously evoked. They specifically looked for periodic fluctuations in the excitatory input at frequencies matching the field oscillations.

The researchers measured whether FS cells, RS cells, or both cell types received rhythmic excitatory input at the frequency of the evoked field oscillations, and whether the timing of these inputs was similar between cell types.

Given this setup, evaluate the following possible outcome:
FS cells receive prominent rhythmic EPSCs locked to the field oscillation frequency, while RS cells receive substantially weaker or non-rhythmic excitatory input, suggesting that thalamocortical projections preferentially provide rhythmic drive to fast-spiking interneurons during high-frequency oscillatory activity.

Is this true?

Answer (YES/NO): NO